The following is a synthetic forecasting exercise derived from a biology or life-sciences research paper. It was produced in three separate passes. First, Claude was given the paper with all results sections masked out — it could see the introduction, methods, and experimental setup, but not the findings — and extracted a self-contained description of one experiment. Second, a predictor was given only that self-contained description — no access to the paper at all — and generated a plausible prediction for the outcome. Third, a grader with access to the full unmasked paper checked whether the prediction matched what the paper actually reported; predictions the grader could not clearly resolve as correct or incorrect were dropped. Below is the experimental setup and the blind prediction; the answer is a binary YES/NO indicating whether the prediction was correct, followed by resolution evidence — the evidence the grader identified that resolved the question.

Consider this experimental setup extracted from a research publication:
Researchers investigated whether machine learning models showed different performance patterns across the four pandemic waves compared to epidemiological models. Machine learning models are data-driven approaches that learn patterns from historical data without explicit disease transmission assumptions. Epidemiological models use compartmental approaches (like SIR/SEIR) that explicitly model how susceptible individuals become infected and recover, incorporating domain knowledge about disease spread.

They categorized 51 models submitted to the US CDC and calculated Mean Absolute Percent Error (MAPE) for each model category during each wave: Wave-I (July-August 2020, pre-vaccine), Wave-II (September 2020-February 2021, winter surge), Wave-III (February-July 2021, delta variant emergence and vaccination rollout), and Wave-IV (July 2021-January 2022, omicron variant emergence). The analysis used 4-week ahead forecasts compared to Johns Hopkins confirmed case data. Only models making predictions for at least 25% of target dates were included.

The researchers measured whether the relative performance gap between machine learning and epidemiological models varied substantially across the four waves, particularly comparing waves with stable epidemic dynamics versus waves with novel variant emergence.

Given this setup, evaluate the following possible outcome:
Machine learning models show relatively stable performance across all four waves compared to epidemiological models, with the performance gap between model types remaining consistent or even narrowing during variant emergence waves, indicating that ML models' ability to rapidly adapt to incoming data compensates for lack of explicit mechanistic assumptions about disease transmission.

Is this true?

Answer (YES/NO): NO